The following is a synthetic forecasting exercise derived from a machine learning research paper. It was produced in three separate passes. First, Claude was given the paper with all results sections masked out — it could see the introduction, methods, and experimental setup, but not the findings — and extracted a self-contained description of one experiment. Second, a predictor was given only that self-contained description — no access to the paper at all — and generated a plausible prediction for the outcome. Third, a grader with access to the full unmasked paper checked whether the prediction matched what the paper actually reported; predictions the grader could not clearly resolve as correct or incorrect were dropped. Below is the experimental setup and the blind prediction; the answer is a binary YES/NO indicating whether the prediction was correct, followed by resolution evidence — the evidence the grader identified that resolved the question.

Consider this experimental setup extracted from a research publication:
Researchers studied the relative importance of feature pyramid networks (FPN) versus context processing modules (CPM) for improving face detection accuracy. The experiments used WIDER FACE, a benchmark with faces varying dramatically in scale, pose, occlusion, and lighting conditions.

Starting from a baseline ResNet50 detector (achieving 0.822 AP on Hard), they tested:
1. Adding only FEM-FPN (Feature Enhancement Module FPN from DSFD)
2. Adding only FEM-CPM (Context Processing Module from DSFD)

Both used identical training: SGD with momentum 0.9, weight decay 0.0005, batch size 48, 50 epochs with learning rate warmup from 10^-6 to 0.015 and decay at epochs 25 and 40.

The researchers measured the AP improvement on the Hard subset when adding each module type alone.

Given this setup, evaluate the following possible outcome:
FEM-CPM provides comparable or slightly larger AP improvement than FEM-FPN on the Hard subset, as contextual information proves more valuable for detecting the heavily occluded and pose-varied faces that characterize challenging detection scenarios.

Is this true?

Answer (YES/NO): NO